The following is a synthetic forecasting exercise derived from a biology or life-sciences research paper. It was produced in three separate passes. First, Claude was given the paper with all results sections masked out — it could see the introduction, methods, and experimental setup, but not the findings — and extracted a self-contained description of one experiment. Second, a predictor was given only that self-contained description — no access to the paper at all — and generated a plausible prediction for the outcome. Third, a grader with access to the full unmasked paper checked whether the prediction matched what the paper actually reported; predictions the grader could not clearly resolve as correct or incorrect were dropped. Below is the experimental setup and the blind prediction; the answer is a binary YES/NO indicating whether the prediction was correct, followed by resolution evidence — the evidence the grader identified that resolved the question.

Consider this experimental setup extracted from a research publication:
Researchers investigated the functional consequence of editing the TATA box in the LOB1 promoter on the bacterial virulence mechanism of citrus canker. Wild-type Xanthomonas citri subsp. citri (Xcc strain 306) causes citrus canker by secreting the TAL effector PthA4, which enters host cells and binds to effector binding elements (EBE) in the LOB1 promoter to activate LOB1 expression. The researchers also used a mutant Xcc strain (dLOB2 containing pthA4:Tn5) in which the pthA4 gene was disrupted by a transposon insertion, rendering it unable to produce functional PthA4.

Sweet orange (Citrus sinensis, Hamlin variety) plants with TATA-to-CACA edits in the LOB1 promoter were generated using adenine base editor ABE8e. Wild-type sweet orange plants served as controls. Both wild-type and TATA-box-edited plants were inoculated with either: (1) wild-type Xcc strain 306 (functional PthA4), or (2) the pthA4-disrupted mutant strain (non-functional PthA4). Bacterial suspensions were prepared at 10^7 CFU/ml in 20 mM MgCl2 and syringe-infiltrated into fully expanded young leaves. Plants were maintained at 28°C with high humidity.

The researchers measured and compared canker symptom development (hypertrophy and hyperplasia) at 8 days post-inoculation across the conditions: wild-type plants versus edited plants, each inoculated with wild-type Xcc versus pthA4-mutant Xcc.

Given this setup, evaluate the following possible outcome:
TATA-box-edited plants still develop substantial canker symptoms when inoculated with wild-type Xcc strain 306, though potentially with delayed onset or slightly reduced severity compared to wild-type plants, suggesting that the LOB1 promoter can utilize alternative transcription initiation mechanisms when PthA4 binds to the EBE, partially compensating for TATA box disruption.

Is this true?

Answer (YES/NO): NO